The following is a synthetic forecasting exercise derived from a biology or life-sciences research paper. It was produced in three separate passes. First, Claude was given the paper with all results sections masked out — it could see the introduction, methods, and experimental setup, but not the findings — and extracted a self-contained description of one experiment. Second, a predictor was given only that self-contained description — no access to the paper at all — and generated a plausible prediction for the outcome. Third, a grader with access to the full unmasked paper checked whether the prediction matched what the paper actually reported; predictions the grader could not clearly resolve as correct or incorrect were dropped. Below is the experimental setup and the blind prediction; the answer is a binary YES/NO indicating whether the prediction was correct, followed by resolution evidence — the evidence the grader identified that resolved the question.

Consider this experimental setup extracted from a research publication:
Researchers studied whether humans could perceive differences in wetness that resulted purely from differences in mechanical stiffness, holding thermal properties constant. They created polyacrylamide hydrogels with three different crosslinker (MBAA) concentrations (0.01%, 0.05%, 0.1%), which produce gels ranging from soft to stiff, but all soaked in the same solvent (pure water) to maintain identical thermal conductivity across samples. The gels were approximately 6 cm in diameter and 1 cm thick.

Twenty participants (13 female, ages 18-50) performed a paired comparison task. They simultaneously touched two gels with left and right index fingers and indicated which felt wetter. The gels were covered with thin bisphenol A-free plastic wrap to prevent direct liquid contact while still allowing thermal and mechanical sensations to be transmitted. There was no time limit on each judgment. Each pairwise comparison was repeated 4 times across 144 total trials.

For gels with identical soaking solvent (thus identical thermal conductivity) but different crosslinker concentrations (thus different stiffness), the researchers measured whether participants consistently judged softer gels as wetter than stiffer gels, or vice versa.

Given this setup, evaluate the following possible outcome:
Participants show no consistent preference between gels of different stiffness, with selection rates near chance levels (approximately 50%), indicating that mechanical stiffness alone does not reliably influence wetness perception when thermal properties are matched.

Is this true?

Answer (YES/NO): NO